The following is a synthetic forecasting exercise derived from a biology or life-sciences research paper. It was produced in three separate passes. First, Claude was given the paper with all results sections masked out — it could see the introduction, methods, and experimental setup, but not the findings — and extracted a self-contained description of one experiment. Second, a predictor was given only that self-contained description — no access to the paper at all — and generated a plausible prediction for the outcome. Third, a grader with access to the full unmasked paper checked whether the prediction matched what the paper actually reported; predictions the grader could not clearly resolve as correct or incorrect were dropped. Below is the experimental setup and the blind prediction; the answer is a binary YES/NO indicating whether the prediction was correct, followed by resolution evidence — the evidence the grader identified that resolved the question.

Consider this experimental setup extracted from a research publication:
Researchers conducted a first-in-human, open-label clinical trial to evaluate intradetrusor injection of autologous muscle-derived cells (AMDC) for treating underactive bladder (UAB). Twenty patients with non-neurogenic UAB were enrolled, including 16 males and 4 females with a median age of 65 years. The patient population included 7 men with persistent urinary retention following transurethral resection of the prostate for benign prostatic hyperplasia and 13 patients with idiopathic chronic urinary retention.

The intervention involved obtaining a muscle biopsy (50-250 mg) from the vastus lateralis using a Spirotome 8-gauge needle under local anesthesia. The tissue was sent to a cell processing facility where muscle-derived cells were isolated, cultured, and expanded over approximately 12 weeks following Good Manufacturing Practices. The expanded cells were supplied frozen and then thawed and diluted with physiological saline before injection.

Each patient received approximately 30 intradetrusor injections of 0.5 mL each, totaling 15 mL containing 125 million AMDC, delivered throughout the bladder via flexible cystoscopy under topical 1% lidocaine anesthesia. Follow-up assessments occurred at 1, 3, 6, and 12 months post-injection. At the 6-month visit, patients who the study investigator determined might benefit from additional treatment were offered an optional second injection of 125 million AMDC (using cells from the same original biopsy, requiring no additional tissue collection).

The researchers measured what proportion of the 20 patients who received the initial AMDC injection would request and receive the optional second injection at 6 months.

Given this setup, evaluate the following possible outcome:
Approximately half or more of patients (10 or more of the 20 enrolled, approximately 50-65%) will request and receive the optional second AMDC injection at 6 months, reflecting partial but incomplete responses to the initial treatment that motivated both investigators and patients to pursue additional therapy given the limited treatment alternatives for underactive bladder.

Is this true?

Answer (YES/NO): NO